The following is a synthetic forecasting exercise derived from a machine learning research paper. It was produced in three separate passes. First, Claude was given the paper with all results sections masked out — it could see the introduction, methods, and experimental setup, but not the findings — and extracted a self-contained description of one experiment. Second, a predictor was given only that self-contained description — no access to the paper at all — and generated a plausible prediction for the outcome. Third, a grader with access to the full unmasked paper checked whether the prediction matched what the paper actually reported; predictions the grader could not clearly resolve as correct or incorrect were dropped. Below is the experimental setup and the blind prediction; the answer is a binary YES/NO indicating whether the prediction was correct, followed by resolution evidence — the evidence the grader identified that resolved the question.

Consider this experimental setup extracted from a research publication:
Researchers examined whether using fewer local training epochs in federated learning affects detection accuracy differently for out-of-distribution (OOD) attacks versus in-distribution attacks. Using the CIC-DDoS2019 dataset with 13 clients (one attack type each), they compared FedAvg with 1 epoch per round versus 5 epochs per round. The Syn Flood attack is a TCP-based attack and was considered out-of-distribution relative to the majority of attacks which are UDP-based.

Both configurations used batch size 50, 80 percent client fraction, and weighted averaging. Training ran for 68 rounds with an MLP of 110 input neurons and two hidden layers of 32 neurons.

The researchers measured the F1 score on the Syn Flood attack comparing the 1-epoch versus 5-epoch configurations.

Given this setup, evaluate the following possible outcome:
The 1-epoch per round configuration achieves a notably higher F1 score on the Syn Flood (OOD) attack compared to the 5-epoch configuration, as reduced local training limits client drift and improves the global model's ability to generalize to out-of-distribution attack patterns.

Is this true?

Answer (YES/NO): NO